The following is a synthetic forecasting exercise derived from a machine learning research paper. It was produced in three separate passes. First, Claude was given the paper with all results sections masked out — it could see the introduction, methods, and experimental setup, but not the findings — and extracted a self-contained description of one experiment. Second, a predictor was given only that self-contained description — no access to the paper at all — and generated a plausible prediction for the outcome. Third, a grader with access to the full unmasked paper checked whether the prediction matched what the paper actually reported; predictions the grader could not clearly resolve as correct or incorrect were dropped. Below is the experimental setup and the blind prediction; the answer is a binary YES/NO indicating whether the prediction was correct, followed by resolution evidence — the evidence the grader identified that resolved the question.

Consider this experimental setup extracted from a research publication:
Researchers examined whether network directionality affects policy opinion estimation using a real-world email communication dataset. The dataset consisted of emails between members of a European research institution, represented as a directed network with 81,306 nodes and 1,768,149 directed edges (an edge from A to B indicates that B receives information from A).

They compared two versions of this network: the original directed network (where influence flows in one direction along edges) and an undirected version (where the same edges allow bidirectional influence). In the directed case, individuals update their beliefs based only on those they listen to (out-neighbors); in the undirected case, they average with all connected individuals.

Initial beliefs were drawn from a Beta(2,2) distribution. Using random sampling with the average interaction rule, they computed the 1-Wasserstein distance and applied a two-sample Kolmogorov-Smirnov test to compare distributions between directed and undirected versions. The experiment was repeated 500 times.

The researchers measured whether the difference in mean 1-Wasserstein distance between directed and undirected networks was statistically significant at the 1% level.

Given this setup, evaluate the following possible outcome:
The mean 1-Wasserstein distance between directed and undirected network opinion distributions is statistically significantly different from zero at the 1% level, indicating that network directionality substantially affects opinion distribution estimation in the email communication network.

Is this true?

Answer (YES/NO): NO